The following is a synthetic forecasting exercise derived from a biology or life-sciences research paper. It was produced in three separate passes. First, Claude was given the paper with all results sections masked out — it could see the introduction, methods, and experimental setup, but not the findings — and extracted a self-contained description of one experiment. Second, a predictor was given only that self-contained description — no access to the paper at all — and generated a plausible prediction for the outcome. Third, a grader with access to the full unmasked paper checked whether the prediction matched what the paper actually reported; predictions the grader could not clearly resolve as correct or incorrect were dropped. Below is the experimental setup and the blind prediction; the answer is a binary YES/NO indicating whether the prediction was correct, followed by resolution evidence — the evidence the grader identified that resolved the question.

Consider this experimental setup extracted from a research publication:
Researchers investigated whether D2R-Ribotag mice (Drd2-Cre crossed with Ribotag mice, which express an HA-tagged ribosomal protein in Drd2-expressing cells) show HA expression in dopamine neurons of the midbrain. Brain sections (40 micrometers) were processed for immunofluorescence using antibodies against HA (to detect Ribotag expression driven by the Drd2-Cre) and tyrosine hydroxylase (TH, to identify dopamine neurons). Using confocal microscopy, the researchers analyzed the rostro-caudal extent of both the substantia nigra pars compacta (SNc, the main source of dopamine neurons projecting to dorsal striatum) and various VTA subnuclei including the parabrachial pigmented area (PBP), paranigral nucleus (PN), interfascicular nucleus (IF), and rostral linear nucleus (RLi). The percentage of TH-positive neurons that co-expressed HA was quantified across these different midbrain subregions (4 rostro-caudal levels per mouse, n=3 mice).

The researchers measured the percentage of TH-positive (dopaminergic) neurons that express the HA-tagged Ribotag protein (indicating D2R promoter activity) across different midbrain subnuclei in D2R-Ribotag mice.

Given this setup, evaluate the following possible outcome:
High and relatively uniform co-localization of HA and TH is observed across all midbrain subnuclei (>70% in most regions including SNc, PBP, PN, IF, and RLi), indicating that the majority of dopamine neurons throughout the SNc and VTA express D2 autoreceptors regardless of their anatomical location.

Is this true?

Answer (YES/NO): NO